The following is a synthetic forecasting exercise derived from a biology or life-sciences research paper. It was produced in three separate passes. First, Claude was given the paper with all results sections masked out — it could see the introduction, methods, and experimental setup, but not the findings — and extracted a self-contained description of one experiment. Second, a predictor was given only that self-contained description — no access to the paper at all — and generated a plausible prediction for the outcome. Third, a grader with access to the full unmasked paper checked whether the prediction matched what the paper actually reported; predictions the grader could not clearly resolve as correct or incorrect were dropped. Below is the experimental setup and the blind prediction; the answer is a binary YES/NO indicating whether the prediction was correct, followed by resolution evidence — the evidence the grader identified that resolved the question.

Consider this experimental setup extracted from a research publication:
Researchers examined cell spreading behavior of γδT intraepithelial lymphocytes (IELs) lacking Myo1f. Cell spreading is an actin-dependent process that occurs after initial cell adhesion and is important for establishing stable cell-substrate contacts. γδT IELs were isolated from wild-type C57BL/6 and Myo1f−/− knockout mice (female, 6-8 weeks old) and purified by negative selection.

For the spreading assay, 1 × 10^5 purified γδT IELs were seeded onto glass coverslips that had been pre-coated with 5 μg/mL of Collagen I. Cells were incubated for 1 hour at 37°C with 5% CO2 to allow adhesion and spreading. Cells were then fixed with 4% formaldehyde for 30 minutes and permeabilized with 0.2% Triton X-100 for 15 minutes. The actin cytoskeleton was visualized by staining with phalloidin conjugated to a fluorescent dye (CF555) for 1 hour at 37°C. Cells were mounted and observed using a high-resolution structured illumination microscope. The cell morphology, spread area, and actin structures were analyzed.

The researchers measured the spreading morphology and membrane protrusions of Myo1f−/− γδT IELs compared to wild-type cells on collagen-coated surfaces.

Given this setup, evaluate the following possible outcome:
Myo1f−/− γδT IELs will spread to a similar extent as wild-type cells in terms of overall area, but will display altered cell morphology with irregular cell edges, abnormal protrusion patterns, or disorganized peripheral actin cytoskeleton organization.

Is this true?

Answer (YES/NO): NO